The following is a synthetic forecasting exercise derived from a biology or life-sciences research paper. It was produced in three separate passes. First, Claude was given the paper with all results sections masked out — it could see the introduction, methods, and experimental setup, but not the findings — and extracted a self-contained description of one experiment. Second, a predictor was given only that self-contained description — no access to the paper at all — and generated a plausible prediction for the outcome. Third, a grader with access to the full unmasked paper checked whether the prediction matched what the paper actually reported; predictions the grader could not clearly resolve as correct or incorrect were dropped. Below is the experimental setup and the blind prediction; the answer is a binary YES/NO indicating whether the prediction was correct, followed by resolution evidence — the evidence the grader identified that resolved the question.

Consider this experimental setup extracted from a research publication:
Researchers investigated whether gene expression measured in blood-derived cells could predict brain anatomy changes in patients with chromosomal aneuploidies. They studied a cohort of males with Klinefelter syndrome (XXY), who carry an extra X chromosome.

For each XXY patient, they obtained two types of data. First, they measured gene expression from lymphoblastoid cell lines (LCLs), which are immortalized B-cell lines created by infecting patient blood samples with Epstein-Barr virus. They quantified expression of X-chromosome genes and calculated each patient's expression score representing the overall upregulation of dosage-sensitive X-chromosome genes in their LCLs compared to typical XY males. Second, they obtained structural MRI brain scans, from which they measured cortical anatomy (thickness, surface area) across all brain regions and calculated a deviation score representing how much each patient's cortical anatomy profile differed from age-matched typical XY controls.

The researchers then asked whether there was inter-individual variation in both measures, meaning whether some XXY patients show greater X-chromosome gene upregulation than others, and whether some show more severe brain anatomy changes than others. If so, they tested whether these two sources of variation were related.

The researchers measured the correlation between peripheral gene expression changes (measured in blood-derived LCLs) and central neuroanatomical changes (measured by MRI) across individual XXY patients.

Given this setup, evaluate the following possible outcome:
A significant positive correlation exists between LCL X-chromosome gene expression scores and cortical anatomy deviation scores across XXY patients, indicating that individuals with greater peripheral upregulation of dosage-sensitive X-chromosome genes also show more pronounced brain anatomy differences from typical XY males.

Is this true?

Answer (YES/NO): YES